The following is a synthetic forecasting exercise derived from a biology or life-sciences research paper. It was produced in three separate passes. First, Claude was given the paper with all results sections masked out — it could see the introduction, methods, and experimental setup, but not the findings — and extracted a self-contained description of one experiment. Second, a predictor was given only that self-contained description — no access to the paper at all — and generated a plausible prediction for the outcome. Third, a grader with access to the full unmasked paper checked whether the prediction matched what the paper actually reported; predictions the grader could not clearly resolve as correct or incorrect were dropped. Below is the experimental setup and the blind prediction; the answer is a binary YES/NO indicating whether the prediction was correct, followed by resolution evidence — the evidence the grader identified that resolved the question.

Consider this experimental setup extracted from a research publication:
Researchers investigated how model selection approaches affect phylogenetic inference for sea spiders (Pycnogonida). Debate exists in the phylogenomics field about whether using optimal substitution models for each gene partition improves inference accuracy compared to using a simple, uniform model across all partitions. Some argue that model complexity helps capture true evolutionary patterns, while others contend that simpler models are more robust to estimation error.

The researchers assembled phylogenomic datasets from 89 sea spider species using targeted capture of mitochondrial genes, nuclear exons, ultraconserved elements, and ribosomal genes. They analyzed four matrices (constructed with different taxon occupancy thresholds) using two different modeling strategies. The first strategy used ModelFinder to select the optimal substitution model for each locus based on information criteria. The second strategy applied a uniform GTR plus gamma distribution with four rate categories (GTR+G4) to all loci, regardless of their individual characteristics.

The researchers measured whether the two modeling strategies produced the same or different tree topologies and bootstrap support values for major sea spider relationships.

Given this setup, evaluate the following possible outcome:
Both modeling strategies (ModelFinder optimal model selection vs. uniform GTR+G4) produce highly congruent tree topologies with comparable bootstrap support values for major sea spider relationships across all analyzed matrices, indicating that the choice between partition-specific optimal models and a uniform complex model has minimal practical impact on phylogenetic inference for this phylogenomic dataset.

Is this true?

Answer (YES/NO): YES